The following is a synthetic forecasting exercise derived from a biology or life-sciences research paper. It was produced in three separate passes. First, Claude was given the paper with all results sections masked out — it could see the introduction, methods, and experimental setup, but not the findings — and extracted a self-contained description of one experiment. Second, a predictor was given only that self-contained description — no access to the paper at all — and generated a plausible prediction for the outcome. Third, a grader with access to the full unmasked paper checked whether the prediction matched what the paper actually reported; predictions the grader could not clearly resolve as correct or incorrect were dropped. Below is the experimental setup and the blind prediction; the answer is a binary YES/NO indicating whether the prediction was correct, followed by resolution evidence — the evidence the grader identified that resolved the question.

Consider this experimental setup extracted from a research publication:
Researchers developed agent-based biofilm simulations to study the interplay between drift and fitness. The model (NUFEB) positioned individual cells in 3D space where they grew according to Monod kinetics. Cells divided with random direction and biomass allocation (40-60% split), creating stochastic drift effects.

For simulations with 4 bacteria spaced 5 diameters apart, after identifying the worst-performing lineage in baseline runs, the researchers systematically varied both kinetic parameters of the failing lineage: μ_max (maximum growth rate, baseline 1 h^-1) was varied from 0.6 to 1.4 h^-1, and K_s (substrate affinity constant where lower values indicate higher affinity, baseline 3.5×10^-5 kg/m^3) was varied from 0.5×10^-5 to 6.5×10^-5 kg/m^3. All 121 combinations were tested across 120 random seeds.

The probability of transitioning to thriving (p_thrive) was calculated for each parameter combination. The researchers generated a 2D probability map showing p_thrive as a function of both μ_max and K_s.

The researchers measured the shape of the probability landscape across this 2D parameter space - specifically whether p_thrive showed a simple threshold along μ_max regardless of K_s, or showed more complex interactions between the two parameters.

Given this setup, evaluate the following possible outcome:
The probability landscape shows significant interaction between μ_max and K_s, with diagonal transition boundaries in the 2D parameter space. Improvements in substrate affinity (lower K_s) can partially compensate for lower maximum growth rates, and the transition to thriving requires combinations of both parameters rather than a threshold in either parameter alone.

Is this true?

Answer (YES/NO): YES